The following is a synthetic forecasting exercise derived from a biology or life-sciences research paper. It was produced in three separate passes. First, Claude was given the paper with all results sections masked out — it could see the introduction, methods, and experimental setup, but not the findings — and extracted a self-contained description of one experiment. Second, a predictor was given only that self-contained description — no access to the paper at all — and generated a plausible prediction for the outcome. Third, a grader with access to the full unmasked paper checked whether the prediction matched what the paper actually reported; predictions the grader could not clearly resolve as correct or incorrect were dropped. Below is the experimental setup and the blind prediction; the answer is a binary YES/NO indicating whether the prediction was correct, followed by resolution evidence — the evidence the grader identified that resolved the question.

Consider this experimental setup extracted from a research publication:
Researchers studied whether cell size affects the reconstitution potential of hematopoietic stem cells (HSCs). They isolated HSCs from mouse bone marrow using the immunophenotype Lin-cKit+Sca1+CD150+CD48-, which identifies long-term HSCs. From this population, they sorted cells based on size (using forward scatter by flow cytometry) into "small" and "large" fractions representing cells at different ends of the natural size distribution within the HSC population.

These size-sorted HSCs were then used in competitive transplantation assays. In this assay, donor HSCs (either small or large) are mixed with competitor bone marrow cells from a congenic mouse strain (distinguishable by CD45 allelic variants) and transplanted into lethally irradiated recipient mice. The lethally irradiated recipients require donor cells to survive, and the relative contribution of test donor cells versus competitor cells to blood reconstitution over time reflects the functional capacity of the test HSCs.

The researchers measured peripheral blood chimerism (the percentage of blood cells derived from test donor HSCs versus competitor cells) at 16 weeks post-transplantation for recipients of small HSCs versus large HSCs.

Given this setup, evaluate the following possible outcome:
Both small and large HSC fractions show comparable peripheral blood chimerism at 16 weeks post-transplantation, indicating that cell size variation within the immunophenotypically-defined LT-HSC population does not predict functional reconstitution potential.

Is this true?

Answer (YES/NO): NO